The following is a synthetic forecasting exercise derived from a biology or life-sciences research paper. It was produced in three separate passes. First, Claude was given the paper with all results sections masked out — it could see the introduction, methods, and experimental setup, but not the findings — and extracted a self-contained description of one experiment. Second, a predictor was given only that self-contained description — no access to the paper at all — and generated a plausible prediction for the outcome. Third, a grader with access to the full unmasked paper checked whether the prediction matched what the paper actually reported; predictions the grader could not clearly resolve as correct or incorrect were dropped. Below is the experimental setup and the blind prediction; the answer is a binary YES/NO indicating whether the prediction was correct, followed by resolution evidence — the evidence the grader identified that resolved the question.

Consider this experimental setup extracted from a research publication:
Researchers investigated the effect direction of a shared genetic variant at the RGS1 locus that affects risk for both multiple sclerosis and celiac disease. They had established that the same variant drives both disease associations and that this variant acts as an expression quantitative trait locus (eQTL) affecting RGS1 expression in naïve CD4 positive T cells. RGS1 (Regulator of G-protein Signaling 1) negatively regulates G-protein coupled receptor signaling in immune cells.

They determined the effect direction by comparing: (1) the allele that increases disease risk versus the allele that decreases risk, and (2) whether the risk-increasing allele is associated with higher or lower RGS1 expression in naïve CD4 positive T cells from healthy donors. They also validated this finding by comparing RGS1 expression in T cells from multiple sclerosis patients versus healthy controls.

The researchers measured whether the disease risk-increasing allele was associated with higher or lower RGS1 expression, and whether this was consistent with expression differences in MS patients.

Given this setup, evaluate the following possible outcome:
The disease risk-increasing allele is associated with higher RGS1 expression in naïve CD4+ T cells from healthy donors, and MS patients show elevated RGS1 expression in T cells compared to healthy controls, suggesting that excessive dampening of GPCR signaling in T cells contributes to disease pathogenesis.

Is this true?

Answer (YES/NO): NO